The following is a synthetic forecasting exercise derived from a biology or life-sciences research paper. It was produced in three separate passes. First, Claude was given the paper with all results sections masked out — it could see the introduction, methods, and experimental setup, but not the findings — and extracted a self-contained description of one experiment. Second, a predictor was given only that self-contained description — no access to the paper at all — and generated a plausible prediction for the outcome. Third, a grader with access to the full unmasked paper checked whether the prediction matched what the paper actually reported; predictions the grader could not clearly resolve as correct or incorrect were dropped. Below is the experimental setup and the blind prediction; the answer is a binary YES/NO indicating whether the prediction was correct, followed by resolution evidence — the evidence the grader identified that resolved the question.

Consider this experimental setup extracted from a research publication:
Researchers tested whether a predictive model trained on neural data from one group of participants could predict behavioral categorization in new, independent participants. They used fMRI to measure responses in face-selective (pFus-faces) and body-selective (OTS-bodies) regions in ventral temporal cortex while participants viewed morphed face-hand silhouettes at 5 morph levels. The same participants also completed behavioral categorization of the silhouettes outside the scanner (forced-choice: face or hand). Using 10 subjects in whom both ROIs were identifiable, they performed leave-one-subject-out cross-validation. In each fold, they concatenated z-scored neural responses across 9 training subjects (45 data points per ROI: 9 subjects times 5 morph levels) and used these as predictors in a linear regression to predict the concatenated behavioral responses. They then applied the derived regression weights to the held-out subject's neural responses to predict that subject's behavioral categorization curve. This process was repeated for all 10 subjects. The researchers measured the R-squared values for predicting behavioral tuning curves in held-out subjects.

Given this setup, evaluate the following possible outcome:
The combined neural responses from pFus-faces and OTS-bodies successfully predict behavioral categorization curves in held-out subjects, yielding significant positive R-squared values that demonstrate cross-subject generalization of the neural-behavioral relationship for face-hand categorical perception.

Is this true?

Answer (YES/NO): YES